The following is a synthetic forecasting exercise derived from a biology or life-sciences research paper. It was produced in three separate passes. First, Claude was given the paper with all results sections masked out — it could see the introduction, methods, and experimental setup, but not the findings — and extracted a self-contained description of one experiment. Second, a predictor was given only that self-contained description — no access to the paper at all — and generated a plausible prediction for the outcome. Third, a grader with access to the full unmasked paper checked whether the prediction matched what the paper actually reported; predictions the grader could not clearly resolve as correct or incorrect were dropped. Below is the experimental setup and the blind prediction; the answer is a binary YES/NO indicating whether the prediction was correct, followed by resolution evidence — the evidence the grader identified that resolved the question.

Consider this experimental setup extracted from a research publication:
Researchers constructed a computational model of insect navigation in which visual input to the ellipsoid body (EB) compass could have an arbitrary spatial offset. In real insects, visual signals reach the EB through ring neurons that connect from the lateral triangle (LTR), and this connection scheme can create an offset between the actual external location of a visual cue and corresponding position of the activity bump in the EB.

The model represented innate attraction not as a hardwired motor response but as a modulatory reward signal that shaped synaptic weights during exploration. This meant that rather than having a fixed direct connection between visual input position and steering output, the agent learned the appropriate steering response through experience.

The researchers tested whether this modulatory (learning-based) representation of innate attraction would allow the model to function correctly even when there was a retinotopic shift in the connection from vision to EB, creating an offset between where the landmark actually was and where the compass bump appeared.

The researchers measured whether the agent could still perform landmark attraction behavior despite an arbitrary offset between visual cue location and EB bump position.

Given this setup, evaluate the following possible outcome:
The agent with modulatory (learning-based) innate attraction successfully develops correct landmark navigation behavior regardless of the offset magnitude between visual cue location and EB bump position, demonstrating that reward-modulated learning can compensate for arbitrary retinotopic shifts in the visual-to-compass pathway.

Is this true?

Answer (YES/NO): YES